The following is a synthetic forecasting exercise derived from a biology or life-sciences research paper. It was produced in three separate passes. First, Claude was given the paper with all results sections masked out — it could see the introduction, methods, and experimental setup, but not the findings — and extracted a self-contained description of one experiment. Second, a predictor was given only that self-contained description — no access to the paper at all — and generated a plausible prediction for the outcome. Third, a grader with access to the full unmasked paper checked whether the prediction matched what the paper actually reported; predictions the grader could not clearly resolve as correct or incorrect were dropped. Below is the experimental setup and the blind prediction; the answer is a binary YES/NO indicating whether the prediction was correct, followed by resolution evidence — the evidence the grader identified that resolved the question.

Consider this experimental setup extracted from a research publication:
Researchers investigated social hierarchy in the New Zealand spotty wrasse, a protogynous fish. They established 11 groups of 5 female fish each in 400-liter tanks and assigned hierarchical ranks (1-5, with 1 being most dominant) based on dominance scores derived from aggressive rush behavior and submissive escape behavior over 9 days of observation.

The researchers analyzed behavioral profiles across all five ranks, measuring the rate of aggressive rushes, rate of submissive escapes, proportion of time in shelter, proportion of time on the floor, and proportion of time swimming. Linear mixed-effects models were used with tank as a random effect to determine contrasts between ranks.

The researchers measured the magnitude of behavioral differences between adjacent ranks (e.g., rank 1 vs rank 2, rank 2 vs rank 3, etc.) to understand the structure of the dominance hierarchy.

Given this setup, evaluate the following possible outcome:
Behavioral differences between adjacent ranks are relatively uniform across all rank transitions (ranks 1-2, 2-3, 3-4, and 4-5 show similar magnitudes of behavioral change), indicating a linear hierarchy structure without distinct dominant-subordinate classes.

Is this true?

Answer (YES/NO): NO